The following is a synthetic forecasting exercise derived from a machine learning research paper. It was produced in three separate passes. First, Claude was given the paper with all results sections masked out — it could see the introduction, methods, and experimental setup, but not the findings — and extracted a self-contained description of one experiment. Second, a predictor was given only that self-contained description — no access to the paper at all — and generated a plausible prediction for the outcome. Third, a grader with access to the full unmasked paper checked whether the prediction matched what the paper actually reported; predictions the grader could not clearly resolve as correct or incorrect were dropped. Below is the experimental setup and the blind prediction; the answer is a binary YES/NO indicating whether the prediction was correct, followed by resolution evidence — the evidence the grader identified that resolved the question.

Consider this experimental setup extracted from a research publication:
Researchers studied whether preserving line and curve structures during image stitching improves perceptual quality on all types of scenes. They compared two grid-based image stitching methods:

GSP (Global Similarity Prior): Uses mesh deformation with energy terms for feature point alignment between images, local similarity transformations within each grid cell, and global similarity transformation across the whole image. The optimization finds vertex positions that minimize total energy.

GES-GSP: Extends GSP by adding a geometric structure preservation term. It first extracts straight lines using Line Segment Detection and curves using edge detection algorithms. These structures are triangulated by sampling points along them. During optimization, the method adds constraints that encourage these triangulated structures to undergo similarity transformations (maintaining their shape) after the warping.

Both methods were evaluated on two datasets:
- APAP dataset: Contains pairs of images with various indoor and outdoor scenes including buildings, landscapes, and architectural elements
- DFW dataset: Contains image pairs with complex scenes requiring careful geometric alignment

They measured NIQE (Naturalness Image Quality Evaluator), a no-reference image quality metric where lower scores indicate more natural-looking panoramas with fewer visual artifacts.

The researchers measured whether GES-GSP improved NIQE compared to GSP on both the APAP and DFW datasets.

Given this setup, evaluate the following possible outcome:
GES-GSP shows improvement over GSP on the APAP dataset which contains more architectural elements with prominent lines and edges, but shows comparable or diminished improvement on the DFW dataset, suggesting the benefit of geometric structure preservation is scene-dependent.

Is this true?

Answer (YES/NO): NO